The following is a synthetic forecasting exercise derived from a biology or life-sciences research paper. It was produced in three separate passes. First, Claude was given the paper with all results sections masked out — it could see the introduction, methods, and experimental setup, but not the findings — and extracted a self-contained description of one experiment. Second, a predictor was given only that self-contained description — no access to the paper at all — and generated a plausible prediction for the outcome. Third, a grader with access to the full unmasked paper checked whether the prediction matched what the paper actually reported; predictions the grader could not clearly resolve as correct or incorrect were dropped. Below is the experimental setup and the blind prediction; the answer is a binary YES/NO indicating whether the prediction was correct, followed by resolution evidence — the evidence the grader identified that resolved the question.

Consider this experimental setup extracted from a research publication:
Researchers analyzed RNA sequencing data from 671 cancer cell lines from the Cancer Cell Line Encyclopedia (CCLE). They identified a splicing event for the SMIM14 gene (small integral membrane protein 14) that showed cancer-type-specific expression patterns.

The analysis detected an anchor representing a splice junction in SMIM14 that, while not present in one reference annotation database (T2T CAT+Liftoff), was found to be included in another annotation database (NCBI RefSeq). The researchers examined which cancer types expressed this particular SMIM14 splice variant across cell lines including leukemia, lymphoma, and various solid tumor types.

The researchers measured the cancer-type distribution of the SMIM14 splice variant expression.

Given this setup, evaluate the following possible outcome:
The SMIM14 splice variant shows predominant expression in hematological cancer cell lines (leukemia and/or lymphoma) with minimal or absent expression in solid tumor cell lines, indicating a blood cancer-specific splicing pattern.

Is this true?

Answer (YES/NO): YES